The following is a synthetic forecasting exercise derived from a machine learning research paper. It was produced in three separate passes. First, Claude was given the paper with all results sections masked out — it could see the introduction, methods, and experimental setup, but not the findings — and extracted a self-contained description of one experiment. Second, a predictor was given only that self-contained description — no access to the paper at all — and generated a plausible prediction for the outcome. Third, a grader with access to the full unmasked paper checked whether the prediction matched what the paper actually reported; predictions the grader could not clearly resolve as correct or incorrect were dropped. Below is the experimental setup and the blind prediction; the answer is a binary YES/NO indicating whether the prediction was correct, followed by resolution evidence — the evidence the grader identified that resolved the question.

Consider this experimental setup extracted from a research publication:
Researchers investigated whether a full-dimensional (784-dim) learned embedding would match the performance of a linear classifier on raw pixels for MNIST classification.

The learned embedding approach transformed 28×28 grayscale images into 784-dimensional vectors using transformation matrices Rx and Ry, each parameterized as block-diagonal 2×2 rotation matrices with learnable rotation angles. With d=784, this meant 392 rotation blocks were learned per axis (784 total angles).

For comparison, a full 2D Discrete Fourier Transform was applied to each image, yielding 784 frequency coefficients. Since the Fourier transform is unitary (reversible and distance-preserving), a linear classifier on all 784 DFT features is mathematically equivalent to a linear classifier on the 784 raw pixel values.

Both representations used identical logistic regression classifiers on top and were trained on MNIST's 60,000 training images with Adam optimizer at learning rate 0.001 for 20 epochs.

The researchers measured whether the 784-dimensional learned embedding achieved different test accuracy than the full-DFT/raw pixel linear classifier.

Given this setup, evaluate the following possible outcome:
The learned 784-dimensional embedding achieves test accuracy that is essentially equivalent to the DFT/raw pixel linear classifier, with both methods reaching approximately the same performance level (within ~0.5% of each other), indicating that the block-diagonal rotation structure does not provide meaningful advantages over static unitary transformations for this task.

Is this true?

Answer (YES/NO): YES